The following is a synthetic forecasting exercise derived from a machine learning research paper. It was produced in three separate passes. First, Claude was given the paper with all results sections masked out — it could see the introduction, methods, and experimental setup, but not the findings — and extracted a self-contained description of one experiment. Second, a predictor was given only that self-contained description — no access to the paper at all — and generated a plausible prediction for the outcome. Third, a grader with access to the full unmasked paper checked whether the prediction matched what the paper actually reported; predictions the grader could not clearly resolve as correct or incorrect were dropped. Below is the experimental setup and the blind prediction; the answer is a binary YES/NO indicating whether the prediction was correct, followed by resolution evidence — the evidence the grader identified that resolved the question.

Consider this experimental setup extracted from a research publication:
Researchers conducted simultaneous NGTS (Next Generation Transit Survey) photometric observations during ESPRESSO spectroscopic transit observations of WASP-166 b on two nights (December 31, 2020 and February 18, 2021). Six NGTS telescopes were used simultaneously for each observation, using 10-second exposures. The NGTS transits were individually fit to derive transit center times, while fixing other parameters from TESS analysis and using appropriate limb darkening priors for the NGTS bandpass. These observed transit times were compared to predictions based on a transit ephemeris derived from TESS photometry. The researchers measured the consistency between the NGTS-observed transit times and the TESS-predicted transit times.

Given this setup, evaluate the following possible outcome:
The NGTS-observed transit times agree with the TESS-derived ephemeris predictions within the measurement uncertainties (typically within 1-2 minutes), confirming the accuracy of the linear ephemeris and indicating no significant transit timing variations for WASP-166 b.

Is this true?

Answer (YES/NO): YES